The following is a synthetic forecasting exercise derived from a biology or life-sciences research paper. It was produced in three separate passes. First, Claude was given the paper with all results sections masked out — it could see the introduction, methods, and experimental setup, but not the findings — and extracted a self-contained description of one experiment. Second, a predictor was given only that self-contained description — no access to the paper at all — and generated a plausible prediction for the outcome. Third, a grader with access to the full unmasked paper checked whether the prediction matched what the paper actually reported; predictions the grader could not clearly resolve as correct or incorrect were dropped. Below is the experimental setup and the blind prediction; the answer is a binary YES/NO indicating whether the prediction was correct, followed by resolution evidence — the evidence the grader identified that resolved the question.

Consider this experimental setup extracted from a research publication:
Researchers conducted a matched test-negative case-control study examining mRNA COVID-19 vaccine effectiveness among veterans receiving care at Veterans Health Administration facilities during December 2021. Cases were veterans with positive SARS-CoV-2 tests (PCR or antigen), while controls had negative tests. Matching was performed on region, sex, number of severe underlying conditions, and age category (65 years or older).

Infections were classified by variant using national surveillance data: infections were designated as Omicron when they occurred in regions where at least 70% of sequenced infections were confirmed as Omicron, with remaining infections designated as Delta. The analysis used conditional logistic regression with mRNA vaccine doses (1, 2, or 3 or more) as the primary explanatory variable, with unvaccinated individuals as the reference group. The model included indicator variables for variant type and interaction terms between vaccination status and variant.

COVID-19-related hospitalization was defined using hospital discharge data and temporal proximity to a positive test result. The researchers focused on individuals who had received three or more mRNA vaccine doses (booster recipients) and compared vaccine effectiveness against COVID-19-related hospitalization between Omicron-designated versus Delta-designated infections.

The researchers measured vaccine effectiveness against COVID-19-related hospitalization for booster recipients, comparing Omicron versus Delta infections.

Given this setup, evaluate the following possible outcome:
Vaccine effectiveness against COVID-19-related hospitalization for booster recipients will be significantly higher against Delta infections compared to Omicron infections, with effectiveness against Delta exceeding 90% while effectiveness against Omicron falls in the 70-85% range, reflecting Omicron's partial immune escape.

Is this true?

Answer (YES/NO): NO